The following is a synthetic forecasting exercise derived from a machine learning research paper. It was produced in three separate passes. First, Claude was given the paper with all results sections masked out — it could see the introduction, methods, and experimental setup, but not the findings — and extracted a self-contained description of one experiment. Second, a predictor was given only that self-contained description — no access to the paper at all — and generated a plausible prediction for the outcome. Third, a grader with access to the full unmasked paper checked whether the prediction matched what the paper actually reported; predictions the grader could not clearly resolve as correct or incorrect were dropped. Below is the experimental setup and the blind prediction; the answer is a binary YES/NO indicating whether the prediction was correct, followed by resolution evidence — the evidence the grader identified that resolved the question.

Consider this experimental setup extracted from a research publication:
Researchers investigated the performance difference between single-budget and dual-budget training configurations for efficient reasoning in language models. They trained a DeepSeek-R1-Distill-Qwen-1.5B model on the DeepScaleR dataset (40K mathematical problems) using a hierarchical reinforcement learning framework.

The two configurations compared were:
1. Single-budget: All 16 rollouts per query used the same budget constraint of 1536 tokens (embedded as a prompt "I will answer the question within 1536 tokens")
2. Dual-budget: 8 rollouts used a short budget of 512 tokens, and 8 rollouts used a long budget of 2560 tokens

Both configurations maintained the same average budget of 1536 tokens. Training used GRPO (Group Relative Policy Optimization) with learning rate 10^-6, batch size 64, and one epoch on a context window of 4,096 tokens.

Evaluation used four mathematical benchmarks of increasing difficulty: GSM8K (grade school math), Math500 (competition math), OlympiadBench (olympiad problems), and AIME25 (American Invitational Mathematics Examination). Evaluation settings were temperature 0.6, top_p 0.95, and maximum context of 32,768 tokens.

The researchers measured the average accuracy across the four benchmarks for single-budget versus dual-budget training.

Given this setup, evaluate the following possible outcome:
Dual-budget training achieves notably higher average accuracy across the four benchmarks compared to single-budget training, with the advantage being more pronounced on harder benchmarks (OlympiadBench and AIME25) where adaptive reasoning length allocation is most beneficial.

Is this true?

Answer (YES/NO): NO